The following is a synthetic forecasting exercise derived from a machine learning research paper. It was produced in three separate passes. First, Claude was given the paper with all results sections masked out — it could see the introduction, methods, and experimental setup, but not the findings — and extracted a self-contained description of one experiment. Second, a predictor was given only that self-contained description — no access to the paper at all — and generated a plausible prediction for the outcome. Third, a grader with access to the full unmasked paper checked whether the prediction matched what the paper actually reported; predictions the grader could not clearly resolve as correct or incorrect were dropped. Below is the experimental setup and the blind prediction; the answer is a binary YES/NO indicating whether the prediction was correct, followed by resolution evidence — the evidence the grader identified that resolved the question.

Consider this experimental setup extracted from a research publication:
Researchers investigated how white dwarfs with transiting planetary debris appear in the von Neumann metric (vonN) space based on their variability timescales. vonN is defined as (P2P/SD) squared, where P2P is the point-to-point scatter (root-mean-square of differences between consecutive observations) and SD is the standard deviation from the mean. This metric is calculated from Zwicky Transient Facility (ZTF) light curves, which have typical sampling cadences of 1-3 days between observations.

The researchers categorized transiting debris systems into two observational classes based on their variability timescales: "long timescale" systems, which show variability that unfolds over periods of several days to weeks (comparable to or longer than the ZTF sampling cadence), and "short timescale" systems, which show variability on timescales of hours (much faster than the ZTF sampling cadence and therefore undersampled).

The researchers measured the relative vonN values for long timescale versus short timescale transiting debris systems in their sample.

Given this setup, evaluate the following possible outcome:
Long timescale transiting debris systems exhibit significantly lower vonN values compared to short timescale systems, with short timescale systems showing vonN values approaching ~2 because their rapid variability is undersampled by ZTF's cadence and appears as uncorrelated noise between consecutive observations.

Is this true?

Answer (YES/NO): NO